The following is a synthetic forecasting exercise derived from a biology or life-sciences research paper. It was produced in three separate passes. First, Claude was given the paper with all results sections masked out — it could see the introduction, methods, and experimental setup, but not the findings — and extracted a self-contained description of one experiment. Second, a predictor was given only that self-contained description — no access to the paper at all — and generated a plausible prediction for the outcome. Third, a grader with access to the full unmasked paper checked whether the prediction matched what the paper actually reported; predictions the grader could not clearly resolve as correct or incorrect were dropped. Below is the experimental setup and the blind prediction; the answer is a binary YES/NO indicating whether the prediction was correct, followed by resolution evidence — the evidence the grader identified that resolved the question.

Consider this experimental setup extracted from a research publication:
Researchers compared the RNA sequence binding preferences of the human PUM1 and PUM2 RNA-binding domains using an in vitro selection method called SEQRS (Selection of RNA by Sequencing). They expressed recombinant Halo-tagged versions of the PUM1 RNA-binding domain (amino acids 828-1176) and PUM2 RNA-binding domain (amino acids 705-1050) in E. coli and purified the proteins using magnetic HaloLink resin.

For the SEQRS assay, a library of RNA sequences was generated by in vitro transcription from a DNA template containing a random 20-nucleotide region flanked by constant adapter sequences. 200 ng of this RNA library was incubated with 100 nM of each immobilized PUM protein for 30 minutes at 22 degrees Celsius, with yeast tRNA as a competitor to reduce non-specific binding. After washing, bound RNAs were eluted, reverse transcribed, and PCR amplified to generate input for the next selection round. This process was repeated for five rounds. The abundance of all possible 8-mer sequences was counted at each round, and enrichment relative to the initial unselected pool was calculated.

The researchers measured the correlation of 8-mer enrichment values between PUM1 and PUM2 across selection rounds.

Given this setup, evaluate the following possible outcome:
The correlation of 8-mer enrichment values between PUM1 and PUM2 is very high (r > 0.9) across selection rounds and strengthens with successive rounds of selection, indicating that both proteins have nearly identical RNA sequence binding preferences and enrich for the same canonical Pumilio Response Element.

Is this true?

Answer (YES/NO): NO